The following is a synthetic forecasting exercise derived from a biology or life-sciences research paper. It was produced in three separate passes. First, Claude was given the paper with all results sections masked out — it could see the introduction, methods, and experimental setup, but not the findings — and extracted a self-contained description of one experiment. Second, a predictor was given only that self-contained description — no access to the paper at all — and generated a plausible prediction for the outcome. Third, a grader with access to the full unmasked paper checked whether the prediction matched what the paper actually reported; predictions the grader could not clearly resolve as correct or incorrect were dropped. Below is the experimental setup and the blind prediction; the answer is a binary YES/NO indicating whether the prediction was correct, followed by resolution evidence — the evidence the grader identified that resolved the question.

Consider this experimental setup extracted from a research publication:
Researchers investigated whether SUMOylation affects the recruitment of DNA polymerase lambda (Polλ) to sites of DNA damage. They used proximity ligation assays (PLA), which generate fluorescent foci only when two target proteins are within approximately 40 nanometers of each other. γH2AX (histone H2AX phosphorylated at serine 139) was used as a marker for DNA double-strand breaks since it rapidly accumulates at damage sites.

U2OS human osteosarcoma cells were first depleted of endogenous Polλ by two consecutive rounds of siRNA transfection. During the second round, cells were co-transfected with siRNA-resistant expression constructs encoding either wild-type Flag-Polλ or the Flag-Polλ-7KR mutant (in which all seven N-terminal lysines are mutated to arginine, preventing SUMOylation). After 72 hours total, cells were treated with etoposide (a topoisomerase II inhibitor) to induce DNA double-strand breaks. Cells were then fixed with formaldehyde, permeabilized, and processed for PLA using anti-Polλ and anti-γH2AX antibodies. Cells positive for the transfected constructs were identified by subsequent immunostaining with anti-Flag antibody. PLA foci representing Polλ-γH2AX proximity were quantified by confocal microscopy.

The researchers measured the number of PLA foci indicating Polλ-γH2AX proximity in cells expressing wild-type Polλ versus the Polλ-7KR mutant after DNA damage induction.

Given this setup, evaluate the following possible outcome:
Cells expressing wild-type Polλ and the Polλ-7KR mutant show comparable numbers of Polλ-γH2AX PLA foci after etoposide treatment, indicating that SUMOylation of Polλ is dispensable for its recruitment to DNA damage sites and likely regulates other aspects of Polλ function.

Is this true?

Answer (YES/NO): NO